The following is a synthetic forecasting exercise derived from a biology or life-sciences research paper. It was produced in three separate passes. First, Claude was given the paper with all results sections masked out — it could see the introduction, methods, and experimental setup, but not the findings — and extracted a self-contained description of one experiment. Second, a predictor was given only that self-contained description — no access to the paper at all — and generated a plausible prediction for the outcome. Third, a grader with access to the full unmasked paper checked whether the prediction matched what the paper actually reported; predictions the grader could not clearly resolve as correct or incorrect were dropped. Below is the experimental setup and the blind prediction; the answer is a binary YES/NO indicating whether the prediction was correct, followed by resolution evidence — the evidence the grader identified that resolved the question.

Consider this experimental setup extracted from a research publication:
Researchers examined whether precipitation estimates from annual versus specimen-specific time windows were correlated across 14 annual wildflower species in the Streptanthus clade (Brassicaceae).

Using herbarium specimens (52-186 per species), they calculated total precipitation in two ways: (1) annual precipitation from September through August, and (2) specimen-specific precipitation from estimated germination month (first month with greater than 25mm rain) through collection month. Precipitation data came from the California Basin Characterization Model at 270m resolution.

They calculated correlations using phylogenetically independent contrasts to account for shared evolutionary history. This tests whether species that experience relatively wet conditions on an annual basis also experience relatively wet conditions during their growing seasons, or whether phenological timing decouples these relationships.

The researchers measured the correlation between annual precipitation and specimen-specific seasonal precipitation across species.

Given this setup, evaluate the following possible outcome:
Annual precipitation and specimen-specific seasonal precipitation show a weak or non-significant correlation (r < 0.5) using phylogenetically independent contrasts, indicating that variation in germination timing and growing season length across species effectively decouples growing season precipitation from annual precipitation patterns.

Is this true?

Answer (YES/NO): NO